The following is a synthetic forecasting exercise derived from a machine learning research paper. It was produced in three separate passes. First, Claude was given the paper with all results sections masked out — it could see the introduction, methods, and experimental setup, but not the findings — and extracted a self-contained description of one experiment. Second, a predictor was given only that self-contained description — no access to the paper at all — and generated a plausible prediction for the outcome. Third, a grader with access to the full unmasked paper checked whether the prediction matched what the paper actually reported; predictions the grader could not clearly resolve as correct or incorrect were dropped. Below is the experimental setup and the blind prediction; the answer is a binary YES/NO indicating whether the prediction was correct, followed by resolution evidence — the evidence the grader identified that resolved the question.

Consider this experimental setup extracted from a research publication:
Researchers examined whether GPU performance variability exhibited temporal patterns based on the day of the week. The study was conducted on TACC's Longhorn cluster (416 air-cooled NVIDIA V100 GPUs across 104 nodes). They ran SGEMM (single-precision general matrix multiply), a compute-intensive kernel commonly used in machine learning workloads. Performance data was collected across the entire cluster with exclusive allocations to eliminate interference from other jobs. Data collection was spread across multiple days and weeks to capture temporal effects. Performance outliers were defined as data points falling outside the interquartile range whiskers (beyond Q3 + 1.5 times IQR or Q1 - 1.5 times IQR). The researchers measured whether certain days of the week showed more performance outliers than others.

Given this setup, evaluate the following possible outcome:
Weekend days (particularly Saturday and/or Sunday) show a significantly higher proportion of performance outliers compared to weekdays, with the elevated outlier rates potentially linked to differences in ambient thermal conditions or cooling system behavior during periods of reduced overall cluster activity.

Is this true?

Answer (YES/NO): NO